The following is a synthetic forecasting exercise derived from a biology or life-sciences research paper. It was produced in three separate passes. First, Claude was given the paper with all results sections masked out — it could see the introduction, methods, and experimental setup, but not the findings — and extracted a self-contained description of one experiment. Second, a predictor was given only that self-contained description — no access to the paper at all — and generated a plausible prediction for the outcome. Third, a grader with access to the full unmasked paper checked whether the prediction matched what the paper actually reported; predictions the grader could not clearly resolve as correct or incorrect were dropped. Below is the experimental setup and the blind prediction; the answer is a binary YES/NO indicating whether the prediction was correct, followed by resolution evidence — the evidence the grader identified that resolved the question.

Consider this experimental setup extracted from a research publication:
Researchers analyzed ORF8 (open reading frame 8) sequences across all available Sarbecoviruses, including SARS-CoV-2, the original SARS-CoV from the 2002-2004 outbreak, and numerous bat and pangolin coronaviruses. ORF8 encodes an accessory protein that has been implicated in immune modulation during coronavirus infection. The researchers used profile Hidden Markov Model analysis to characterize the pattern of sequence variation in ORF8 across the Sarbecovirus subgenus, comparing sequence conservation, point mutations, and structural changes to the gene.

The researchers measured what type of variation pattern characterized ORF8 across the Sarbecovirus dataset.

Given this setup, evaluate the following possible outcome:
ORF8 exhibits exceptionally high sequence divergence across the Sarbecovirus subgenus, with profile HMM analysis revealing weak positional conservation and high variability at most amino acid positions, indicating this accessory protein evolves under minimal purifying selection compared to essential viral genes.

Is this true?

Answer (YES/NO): NO